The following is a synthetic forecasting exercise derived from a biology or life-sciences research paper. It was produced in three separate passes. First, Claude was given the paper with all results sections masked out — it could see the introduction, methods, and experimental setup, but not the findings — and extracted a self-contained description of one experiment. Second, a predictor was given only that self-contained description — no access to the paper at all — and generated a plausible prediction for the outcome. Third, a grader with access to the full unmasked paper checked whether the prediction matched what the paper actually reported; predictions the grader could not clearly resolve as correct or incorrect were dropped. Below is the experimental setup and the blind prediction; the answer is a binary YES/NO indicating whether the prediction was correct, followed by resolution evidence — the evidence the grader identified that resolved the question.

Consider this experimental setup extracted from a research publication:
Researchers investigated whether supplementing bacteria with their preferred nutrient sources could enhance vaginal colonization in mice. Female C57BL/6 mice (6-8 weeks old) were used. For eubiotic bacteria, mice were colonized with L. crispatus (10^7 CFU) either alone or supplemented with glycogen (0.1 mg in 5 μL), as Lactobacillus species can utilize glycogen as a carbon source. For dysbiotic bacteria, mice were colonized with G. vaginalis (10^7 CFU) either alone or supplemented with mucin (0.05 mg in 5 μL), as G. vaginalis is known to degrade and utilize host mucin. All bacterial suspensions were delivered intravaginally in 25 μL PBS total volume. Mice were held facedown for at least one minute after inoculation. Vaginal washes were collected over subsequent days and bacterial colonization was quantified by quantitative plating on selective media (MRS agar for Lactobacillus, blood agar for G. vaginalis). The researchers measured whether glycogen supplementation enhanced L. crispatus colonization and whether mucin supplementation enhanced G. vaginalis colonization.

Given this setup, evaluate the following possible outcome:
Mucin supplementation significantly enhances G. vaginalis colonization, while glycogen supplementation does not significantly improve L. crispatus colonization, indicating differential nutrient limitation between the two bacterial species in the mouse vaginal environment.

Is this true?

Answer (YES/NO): YES